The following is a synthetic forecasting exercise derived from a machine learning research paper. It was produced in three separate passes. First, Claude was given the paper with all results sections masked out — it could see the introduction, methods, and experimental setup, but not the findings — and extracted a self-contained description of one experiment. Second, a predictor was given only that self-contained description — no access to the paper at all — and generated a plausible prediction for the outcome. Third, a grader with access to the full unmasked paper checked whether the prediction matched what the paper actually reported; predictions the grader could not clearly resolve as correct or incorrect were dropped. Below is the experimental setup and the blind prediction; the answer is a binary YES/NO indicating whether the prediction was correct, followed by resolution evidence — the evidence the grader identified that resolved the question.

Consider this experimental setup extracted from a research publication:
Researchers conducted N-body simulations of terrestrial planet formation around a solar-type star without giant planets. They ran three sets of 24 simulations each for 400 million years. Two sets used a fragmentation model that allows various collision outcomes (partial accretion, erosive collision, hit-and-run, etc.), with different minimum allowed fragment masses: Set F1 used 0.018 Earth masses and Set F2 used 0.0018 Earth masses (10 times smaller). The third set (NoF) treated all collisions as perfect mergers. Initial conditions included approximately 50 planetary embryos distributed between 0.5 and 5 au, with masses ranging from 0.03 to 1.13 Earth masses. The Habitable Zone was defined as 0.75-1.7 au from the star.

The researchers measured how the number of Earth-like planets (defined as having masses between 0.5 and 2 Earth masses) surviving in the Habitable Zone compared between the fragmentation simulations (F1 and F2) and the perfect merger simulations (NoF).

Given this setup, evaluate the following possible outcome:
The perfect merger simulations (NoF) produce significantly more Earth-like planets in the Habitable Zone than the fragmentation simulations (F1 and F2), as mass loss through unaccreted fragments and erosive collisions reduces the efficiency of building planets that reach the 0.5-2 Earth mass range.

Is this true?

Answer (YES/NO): NO